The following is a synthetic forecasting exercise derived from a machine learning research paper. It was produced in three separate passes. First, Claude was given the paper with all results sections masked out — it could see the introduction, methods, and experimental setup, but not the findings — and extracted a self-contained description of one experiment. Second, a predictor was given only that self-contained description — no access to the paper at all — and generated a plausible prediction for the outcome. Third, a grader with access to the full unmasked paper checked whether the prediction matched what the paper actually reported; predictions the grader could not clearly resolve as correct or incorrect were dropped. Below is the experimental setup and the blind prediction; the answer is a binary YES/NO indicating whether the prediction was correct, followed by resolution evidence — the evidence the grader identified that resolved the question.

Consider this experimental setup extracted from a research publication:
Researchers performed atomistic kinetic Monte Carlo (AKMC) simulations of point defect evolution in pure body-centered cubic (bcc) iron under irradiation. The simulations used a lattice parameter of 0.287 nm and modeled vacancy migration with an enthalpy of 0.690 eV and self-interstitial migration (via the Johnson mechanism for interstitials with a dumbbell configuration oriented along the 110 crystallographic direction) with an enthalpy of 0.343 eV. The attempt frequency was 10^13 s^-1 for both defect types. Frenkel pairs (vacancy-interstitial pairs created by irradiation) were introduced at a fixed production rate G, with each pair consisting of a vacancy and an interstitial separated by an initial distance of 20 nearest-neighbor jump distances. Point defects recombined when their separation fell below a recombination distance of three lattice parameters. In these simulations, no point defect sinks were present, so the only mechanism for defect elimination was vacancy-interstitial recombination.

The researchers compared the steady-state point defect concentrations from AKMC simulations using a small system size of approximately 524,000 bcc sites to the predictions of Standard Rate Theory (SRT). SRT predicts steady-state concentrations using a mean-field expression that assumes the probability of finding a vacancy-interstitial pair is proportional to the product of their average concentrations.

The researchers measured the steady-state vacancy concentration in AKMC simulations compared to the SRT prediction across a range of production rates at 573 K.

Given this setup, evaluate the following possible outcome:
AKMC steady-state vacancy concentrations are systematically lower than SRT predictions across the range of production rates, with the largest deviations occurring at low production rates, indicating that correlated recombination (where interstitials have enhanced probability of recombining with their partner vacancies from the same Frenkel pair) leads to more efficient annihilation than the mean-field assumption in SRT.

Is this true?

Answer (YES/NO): YES